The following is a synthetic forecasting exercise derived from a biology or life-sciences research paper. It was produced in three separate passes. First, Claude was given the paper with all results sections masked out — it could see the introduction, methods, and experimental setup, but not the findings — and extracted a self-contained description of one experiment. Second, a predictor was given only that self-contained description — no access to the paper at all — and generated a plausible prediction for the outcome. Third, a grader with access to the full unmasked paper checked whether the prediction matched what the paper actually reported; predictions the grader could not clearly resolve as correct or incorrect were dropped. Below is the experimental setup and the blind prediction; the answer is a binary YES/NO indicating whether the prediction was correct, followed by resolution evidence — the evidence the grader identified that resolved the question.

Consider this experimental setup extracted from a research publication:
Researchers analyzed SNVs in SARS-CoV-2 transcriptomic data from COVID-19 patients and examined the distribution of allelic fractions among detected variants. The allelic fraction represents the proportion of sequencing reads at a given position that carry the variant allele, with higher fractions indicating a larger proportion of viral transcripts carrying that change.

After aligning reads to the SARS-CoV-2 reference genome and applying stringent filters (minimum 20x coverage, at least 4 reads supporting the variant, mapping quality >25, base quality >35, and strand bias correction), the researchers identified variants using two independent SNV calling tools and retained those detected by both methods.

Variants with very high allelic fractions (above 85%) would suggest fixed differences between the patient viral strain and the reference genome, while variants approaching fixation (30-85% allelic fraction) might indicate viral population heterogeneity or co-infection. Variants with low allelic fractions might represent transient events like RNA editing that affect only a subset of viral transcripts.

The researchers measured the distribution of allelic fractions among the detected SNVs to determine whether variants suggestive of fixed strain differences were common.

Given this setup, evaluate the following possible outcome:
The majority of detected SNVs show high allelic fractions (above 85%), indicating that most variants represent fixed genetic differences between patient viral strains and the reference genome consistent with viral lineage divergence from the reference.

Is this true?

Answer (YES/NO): NO